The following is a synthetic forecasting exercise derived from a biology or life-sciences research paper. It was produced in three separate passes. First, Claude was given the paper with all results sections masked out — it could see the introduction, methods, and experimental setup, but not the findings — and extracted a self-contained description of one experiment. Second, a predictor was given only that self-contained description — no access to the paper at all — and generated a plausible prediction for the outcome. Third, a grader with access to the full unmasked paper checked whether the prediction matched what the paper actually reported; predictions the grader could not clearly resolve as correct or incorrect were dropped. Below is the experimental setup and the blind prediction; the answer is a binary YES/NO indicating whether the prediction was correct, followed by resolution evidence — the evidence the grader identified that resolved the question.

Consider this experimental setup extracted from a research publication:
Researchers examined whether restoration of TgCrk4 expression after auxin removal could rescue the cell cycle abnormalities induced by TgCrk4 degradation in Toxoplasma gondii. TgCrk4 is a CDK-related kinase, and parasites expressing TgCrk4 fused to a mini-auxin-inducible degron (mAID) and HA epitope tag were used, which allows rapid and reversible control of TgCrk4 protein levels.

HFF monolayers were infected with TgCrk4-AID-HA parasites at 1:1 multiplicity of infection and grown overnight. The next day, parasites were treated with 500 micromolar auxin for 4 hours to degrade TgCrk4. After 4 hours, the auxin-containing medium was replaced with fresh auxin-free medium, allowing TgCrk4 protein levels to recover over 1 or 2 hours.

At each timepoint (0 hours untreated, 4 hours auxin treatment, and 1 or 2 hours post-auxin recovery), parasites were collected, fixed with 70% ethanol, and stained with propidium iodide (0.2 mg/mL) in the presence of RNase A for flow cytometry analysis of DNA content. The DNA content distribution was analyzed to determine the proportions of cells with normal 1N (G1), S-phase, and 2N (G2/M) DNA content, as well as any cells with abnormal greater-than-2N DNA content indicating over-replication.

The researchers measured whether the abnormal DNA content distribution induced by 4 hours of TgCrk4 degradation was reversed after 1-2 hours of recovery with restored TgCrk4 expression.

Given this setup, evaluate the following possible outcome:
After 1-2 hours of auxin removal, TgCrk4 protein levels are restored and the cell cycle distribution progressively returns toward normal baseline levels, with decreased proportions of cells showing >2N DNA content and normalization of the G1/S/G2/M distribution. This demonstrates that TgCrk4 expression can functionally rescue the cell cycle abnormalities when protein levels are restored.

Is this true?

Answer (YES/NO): NO